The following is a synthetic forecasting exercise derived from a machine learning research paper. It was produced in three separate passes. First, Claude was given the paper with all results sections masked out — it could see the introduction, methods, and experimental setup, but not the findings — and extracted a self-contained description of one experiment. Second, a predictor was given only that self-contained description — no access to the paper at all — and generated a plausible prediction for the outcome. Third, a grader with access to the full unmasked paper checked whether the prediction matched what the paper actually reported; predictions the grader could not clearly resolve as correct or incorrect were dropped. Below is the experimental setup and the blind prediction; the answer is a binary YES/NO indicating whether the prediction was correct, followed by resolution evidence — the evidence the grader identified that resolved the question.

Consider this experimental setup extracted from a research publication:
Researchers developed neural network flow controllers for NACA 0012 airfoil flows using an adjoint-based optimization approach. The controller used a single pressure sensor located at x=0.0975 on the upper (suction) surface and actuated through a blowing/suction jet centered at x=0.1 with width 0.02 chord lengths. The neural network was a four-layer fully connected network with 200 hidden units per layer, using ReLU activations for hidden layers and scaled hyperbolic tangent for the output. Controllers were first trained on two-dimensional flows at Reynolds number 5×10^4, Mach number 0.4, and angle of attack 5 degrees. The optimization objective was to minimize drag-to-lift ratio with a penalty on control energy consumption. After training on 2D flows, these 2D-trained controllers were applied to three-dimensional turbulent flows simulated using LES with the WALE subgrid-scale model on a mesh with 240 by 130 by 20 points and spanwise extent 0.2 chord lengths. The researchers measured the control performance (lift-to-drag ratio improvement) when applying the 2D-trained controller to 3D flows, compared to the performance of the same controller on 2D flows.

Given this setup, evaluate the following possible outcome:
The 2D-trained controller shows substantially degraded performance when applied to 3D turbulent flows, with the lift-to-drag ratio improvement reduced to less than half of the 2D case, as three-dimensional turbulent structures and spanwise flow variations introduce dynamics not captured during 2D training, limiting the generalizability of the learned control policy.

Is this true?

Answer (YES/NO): NO